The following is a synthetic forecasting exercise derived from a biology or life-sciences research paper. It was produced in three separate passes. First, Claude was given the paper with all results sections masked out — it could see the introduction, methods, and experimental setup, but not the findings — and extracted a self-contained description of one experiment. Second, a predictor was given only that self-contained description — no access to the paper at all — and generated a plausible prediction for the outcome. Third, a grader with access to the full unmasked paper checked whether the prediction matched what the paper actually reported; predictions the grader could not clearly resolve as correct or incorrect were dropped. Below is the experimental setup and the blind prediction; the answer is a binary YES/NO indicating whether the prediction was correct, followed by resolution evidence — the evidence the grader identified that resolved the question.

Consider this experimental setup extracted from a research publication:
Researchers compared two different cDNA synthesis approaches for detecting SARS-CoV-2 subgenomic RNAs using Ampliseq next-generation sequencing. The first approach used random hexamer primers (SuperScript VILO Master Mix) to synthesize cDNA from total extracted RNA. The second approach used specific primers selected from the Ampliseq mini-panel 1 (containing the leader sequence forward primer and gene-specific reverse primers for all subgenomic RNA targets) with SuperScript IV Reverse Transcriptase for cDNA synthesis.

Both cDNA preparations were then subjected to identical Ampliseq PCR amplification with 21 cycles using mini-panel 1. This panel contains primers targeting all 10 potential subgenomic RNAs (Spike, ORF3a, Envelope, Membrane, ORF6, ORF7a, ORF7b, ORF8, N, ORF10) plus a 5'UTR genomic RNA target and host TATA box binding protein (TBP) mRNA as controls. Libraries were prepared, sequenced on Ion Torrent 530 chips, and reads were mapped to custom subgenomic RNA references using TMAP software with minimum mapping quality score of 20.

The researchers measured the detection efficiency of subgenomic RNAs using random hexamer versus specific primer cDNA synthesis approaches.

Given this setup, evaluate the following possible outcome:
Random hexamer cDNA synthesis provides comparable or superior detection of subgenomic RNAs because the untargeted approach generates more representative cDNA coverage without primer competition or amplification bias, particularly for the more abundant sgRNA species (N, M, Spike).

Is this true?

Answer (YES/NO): NO